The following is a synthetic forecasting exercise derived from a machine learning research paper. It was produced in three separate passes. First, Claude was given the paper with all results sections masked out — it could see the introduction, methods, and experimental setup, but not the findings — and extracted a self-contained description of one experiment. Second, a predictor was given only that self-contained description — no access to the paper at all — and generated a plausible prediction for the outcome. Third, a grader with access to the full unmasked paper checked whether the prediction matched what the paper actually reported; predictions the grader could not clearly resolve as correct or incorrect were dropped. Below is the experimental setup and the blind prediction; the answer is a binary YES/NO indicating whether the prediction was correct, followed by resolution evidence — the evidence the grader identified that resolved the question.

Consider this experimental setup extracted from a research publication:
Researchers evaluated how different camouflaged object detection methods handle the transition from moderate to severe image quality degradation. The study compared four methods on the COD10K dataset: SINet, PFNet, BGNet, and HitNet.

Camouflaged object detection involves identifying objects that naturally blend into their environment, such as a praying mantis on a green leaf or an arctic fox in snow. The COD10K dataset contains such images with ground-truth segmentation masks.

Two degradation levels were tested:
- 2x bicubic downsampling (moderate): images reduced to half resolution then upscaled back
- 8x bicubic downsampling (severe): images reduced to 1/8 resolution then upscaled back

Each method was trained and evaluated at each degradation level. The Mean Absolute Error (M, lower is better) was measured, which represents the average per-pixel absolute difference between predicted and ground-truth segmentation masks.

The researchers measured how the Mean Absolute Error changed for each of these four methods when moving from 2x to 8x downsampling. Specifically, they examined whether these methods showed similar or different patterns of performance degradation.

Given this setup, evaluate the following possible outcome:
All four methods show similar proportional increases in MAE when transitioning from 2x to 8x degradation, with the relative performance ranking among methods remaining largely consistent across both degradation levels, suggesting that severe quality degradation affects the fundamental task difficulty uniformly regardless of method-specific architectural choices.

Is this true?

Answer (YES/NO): NO